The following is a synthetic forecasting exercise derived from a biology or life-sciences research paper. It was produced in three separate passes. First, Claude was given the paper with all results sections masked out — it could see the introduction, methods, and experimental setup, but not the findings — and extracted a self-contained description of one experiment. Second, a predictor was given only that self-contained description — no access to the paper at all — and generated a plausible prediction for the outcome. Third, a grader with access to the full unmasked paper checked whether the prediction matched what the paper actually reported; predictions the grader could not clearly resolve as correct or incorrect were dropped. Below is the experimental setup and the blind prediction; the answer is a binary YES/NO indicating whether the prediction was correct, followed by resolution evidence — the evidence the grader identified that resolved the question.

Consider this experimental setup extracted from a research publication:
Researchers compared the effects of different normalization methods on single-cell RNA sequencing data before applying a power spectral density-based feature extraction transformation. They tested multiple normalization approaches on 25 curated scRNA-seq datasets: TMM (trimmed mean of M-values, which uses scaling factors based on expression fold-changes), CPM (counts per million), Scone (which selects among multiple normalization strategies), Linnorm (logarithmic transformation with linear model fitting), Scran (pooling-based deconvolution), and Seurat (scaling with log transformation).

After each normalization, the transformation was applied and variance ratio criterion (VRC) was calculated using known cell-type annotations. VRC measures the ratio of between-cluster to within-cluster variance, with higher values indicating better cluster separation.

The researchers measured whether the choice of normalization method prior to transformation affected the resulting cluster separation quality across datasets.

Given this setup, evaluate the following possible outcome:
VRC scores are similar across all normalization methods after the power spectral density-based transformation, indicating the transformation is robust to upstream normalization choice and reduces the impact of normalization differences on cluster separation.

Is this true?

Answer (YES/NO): YES